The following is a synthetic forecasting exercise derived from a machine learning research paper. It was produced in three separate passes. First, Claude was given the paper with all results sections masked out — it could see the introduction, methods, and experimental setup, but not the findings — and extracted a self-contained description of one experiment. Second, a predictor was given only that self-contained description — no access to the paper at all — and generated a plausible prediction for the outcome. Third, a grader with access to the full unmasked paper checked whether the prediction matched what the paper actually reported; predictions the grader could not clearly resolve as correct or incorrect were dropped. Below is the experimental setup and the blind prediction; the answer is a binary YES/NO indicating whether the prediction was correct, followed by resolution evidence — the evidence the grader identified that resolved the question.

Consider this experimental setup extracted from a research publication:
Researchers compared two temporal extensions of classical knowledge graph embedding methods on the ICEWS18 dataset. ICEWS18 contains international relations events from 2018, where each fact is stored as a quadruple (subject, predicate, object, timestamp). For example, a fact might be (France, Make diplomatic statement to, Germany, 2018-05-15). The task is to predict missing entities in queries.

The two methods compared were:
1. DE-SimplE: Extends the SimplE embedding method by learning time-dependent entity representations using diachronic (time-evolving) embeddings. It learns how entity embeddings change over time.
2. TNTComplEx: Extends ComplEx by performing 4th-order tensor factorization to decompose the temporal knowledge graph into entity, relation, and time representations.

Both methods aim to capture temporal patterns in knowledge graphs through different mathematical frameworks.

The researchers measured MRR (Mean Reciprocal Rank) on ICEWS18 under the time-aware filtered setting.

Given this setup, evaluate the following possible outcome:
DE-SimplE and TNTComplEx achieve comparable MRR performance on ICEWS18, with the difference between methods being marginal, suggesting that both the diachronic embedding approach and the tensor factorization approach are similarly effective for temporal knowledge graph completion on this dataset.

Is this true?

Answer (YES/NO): NO